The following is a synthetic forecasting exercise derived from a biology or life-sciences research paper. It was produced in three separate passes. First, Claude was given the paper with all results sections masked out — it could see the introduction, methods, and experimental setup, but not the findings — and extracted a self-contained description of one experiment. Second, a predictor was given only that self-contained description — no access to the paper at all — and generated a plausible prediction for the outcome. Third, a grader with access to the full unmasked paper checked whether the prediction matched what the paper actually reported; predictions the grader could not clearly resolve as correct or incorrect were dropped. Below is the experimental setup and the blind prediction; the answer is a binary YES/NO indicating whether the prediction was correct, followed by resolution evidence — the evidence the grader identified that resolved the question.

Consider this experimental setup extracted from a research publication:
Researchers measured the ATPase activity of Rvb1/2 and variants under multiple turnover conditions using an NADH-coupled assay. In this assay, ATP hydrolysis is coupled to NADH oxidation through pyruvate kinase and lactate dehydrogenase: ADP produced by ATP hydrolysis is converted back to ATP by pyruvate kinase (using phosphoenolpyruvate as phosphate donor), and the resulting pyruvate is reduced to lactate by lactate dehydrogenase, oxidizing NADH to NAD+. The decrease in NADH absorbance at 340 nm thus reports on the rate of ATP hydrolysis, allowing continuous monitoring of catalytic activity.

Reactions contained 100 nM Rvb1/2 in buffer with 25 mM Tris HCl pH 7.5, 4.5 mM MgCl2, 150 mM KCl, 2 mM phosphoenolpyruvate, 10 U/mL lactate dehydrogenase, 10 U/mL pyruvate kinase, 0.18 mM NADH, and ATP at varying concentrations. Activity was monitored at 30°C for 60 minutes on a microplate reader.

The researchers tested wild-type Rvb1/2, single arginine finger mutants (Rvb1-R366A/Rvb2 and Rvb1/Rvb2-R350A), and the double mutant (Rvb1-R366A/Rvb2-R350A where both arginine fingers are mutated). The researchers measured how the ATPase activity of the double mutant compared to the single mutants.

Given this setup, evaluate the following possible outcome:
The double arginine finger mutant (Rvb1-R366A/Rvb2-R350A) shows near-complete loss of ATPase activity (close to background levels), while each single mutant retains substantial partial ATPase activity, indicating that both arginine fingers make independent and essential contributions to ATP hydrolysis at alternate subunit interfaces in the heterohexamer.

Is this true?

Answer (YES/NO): NO